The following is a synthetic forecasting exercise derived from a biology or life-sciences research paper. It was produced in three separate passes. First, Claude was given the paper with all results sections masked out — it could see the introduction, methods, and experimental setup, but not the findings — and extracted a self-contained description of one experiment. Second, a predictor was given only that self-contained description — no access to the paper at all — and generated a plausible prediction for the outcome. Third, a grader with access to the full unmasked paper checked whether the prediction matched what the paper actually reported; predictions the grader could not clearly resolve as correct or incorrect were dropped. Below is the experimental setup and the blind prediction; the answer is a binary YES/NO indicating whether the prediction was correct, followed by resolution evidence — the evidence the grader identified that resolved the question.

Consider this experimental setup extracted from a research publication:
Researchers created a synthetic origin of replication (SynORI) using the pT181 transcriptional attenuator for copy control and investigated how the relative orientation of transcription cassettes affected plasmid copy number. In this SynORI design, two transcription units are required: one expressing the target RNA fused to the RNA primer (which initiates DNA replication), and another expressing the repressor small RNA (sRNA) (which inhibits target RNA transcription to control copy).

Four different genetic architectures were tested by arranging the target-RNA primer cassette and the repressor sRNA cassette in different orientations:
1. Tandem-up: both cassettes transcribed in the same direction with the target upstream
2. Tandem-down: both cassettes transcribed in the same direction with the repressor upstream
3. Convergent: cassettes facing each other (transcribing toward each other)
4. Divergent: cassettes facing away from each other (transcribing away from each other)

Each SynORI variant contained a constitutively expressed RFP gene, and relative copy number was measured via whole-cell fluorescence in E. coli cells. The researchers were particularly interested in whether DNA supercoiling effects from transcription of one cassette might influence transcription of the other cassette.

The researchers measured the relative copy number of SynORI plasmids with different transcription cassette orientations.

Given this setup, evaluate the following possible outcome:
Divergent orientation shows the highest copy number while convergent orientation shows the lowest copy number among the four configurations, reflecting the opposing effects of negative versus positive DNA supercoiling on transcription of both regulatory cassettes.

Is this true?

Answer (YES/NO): NO